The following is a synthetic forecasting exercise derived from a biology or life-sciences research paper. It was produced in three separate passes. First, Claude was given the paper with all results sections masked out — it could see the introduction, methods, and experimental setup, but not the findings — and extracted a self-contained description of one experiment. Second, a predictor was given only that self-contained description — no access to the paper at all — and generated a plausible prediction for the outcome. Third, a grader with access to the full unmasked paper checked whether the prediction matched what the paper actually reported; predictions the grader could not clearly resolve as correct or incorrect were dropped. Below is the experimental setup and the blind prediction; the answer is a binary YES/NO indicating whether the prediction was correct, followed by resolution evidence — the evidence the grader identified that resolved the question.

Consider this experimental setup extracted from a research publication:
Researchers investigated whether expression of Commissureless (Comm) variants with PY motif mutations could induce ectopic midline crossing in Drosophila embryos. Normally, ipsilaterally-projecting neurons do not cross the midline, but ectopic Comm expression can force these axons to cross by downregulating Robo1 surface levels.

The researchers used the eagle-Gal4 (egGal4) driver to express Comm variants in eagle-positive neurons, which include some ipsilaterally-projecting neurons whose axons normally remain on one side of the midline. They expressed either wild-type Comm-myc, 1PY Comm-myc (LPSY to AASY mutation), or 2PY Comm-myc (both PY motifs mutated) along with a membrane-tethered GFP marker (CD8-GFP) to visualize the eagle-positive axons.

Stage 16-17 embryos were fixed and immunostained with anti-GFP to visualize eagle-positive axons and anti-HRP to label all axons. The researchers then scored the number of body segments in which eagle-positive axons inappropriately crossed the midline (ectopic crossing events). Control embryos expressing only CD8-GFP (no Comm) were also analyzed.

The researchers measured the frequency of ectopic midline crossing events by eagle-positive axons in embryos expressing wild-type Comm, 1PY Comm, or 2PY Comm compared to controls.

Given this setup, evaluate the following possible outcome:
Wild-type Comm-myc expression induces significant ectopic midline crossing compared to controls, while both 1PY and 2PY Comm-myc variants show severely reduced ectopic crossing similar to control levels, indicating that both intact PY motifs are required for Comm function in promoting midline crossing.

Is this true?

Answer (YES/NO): NO